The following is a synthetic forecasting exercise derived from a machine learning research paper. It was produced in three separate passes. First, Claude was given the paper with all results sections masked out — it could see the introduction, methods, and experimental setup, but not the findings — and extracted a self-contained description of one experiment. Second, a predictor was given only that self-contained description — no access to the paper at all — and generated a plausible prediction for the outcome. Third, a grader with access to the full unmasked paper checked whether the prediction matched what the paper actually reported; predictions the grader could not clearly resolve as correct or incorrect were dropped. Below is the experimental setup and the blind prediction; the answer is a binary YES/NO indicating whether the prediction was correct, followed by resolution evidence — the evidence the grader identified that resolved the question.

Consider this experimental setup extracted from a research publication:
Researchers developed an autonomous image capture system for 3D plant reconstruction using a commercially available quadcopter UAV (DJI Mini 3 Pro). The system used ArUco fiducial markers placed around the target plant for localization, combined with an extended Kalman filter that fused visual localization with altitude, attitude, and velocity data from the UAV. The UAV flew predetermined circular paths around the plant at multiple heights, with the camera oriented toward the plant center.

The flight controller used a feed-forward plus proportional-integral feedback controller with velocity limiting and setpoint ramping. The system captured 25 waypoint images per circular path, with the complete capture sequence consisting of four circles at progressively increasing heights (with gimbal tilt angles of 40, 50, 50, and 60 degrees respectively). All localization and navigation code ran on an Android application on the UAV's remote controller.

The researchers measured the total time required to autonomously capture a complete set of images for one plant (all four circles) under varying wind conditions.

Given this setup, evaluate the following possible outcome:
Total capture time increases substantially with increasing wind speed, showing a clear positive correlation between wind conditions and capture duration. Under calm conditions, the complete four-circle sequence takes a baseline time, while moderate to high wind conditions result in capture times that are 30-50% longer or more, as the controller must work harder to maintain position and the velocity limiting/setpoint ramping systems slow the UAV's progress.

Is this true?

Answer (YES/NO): YES